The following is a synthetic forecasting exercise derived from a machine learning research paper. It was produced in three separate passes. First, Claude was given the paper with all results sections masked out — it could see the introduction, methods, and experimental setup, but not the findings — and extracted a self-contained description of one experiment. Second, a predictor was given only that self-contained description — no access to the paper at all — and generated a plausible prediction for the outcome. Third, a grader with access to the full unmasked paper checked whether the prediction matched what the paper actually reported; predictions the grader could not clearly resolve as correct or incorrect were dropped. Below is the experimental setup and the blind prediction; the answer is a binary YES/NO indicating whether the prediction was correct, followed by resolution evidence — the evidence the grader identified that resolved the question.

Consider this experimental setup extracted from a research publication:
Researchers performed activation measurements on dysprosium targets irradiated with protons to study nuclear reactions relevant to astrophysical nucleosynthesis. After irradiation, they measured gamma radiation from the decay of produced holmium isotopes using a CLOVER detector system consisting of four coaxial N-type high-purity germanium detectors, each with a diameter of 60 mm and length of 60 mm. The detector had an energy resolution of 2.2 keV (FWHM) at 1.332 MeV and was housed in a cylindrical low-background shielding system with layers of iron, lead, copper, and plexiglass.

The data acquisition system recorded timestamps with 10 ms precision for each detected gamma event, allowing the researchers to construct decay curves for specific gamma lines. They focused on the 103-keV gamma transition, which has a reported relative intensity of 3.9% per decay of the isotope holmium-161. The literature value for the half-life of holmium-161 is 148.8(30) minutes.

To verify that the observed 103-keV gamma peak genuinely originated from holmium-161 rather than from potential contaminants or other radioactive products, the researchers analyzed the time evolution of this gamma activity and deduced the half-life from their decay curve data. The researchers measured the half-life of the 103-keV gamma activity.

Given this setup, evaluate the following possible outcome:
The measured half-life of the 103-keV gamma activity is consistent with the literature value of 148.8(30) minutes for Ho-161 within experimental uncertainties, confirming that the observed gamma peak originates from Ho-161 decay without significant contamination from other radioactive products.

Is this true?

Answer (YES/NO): YES